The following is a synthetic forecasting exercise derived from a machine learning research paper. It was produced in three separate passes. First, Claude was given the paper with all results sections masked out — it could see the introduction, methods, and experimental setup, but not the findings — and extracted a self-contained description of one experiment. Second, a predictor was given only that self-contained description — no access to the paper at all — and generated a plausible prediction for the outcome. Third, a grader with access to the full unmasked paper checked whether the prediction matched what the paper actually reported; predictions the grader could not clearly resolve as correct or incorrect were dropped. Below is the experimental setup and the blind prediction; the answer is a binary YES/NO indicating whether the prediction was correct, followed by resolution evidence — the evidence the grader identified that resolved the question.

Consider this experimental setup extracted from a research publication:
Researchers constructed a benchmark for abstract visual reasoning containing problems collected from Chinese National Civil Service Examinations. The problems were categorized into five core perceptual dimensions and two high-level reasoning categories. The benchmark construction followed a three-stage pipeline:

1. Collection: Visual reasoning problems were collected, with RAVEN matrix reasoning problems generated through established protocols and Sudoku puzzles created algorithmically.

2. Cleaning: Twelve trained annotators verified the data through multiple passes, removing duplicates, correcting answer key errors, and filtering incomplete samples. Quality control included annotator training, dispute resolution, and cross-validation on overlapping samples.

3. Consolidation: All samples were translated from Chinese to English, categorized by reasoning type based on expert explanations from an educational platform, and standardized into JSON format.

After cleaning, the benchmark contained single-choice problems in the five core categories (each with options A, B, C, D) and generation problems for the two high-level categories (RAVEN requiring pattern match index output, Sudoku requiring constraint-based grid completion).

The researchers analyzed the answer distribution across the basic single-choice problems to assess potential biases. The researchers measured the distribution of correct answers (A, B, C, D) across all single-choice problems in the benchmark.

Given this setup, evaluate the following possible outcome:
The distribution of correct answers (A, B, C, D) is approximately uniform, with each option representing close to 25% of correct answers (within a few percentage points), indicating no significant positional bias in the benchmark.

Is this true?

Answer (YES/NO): YES